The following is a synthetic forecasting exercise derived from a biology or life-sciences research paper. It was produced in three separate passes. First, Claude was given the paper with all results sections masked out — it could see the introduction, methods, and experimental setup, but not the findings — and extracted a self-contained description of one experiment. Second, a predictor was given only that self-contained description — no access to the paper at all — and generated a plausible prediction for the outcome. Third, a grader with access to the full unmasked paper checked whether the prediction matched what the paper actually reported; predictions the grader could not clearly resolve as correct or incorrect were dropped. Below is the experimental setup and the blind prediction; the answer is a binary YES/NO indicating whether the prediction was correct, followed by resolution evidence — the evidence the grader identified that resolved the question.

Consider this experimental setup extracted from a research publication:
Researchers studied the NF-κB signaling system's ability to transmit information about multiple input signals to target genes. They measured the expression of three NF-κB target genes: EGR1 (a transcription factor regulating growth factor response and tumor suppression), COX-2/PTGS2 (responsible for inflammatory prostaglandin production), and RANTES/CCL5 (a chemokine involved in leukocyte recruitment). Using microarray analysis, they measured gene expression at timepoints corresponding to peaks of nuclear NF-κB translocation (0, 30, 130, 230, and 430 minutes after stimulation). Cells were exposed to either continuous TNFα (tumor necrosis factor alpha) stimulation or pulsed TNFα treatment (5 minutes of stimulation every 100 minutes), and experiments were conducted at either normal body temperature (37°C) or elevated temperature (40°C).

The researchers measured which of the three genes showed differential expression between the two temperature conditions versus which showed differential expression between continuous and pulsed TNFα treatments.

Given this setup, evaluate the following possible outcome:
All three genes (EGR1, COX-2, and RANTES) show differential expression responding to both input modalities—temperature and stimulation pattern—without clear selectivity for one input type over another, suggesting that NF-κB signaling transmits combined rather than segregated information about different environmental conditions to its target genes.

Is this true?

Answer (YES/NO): NO